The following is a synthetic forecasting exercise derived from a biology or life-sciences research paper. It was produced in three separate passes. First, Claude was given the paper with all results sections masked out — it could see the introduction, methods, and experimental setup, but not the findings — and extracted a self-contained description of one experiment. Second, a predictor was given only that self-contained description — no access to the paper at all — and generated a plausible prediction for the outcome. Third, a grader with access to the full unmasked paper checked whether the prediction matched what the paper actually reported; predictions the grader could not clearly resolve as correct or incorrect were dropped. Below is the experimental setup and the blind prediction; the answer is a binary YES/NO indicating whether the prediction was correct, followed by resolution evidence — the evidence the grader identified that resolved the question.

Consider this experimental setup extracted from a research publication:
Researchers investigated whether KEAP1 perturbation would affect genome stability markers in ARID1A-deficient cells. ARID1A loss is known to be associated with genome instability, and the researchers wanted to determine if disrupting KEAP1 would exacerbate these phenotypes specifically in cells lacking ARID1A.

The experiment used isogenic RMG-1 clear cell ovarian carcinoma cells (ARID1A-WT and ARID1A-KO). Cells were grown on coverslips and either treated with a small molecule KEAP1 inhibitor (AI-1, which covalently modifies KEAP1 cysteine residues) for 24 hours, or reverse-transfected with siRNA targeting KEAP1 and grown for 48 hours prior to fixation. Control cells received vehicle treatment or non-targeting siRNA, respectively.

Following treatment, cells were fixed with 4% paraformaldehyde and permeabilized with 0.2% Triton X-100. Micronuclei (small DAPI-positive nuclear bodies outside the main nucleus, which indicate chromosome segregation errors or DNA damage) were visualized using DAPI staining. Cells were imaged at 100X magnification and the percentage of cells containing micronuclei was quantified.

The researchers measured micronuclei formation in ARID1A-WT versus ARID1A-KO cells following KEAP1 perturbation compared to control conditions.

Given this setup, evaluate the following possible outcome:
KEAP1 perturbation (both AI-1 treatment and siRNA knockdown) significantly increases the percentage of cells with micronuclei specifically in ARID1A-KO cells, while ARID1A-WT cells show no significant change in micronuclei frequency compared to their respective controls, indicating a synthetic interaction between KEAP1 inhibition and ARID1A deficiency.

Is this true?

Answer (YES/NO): YES